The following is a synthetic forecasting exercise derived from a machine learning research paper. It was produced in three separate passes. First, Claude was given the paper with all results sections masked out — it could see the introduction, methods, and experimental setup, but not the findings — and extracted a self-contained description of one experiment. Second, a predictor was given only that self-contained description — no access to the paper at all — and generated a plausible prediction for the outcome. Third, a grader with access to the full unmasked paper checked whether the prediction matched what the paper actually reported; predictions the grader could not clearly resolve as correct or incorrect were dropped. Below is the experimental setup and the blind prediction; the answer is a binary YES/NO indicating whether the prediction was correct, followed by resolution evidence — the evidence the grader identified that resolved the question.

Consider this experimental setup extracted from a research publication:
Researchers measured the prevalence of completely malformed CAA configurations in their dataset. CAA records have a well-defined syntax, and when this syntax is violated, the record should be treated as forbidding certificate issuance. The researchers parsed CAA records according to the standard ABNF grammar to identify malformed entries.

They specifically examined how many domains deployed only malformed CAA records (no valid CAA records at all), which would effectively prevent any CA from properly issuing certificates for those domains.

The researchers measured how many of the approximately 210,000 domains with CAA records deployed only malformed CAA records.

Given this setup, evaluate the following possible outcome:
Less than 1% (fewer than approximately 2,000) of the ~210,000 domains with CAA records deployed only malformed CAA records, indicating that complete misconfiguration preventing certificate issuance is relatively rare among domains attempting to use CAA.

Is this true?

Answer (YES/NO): YES